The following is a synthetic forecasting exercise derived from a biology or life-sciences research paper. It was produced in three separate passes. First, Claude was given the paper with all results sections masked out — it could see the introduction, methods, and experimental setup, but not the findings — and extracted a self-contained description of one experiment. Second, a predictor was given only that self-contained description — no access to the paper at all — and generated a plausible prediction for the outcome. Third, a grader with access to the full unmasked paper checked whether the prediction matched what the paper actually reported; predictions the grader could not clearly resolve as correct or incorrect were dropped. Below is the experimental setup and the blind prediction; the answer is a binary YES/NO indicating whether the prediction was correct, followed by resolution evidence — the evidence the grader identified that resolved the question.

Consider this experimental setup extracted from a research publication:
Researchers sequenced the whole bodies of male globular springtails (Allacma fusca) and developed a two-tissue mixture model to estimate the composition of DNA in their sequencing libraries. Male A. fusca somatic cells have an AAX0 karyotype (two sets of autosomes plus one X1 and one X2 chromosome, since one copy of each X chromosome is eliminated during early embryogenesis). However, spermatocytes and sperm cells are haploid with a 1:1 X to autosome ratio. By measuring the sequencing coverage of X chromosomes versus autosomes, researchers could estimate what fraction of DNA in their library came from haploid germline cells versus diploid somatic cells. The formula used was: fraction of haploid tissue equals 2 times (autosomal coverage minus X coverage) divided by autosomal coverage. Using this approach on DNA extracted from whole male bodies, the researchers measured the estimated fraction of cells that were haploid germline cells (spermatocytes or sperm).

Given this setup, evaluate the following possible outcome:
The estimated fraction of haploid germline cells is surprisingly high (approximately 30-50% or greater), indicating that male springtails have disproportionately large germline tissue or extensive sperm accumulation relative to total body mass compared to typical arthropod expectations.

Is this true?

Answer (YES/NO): NO